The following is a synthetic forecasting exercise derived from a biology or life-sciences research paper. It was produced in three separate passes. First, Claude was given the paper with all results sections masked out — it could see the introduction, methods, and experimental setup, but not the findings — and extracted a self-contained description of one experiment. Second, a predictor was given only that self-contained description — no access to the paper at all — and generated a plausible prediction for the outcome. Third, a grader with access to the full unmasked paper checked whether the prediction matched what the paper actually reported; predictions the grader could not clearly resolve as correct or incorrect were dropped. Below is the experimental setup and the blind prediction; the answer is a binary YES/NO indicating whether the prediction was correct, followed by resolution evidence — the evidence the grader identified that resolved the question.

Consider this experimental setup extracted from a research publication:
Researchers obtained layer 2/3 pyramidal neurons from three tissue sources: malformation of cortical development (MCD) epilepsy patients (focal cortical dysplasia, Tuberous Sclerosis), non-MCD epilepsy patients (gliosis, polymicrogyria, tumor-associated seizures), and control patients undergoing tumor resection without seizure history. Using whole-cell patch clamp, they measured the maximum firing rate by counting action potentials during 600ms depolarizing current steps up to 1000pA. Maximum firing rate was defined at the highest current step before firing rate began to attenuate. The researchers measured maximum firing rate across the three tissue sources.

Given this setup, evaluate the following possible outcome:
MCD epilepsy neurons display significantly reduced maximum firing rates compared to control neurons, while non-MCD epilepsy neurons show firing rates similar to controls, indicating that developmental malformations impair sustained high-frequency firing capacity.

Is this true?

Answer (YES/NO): NO